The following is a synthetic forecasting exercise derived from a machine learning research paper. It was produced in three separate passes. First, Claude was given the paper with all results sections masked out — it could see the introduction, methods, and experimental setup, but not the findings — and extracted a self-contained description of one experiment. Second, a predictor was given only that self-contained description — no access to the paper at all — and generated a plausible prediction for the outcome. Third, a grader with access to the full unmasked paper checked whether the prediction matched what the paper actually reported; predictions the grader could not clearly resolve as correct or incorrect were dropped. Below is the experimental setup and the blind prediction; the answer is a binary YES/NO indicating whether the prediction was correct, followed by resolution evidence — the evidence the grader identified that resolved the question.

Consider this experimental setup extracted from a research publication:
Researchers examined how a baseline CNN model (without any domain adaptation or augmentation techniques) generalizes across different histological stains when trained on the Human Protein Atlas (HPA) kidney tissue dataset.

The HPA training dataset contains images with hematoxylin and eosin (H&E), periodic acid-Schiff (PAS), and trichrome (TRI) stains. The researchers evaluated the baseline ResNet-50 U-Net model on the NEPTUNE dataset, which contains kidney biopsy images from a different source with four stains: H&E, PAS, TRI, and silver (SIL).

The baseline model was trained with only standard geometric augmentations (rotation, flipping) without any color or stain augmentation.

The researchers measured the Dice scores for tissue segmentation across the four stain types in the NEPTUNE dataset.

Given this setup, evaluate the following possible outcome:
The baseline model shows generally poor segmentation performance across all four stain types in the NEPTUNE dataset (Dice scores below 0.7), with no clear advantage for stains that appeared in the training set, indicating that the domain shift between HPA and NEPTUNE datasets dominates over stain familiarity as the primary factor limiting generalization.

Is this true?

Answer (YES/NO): NO